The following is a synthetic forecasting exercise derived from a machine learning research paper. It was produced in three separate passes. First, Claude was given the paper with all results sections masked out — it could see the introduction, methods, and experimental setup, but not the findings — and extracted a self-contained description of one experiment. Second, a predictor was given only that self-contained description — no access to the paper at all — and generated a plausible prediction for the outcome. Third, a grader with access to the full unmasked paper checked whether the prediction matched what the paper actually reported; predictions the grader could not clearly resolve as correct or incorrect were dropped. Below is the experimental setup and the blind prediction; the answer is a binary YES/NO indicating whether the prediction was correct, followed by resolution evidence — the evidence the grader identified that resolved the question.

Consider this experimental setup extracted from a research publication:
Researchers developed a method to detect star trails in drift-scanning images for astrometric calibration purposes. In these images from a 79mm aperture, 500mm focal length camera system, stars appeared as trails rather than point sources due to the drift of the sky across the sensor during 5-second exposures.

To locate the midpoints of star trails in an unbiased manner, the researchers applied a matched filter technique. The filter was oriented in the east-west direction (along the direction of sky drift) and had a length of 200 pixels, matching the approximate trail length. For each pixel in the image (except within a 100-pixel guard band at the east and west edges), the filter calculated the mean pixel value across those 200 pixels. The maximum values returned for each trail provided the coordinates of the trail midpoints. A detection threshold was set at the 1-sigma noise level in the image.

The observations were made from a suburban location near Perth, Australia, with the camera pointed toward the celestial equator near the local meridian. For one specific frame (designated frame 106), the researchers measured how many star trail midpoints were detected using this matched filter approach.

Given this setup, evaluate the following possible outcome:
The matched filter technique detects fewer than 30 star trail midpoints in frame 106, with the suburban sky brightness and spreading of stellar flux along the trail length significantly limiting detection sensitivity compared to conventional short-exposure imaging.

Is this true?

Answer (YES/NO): YES